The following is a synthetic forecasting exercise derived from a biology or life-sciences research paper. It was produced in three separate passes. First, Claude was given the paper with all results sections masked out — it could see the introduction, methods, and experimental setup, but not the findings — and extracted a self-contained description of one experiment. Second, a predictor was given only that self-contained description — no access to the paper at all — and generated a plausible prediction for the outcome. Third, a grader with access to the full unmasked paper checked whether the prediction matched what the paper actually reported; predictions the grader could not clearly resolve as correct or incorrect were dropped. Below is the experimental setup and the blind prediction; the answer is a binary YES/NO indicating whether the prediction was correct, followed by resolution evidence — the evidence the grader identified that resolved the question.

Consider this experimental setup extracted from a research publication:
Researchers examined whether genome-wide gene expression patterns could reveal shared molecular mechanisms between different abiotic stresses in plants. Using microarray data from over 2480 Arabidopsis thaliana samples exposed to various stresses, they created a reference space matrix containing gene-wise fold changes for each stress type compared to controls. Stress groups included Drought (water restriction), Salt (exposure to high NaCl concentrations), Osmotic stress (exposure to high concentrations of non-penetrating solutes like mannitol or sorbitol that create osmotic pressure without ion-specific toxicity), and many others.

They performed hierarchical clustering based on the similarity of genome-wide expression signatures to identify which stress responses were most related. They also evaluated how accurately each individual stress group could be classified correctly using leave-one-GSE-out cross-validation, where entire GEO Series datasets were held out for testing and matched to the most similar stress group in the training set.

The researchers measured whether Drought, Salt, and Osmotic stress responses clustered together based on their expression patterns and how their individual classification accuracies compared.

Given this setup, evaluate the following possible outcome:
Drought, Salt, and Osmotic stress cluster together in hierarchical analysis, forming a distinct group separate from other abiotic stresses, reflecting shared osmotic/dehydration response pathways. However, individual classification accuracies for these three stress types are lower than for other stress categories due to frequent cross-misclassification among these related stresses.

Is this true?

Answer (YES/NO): YES